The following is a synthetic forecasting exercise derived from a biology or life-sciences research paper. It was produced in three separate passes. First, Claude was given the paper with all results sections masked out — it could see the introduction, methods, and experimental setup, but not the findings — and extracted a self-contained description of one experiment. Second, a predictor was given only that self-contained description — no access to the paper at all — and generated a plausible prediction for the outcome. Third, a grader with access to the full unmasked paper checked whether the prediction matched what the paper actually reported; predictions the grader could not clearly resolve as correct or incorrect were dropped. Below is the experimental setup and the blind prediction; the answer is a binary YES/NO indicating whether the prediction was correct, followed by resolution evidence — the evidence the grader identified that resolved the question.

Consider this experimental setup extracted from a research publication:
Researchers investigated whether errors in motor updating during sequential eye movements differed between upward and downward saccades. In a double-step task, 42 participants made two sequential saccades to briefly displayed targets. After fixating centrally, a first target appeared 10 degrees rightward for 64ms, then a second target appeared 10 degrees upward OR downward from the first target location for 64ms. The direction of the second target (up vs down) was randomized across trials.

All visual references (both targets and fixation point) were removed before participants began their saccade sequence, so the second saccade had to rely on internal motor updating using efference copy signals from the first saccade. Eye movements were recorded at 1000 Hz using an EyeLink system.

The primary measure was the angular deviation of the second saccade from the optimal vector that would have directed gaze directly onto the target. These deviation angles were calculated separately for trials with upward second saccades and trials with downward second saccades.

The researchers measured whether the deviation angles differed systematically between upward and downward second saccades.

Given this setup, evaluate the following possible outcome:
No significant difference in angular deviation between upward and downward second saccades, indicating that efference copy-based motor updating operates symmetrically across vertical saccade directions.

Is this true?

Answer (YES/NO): YES